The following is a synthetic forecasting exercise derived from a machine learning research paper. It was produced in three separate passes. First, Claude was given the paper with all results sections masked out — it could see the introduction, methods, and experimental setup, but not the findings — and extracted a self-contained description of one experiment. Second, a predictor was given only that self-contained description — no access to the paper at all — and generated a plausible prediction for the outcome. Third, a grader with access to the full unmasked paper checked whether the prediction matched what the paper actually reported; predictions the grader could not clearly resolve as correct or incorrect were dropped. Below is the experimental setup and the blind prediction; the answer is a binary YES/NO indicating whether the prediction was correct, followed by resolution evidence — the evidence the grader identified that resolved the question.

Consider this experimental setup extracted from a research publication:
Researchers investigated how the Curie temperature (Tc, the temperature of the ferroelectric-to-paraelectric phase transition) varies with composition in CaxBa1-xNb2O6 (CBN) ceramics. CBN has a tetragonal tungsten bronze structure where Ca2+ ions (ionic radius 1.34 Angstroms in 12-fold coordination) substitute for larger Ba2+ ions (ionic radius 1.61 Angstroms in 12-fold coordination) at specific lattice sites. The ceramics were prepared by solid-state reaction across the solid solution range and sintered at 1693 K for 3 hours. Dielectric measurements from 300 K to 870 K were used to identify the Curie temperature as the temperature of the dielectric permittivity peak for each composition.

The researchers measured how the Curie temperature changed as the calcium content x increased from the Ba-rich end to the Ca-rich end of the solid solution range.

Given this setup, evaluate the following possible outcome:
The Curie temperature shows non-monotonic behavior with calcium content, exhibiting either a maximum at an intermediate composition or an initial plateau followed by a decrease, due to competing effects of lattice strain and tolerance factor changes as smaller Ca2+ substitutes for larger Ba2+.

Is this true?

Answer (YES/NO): NO